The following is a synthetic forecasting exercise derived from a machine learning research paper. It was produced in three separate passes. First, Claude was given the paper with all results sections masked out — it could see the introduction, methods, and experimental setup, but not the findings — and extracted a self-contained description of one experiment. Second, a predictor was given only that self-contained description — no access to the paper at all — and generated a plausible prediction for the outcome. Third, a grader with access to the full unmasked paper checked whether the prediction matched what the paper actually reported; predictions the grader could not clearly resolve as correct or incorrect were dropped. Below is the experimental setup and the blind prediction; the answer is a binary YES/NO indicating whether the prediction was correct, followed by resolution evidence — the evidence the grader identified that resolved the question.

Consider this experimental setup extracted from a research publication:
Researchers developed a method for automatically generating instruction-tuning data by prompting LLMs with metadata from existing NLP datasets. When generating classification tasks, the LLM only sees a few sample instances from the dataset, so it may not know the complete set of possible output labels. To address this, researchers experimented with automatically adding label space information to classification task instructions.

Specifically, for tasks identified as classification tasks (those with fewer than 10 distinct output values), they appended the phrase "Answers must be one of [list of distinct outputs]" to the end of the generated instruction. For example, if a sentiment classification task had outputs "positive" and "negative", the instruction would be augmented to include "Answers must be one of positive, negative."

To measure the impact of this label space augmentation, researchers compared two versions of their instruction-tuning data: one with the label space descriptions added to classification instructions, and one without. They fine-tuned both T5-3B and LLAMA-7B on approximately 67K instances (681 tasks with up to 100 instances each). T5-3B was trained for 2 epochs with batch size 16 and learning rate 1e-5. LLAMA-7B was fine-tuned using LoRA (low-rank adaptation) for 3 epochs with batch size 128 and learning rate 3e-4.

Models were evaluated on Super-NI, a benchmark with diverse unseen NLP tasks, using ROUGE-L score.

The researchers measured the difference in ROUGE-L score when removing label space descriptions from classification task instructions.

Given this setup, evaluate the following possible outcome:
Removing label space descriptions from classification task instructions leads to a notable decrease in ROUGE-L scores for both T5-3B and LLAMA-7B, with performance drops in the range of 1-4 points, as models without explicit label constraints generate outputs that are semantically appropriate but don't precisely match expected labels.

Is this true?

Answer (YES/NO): NO